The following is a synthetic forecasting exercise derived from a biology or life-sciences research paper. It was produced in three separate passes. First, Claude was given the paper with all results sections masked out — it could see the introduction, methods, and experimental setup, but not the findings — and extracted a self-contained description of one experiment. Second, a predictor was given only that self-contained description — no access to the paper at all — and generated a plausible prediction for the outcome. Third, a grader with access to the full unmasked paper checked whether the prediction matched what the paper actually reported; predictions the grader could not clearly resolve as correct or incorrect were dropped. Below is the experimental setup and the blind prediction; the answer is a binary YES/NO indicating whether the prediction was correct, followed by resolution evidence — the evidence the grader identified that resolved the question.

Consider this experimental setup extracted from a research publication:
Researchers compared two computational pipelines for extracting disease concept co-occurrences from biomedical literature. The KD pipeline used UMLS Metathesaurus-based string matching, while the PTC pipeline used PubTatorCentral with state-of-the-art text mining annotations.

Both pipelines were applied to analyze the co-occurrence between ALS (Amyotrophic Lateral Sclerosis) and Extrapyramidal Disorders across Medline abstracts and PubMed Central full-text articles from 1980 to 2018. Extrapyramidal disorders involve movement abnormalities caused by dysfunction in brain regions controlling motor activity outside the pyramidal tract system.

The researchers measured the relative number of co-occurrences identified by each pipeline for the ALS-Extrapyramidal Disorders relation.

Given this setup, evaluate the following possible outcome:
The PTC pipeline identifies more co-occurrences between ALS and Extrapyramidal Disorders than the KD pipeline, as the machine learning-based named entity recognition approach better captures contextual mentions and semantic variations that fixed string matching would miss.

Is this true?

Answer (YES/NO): YES